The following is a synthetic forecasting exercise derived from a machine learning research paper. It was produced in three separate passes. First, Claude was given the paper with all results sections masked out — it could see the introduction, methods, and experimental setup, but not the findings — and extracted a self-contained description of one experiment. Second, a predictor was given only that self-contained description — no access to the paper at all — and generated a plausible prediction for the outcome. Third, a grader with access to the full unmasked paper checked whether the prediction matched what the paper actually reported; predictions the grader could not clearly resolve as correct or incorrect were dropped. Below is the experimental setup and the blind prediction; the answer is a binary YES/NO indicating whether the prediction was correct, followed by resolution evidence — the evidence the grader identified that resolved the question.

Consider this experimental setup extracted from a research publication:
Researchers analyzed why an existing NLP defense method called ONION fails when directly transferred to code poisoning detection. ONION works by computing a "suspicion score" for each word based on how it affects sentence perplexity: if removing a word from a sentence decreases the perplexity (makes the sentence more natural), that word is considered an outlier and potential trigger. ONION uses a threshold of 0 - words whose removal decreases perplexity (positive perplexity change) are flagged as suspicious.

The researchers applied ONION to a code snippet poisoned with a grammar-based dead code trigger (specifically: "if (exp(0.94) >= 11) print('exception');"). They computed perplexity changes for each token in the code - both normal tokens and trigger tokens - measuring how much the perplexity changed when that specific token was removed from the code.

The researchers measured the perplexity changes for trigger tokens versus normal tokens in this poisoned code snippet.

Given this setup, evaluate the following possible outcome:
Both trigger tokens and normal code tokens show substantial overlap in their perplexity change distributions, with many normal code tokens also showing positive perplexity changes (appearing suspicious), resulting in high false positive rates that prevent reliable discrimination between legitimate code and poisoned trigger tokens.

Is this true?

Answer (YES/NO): NO